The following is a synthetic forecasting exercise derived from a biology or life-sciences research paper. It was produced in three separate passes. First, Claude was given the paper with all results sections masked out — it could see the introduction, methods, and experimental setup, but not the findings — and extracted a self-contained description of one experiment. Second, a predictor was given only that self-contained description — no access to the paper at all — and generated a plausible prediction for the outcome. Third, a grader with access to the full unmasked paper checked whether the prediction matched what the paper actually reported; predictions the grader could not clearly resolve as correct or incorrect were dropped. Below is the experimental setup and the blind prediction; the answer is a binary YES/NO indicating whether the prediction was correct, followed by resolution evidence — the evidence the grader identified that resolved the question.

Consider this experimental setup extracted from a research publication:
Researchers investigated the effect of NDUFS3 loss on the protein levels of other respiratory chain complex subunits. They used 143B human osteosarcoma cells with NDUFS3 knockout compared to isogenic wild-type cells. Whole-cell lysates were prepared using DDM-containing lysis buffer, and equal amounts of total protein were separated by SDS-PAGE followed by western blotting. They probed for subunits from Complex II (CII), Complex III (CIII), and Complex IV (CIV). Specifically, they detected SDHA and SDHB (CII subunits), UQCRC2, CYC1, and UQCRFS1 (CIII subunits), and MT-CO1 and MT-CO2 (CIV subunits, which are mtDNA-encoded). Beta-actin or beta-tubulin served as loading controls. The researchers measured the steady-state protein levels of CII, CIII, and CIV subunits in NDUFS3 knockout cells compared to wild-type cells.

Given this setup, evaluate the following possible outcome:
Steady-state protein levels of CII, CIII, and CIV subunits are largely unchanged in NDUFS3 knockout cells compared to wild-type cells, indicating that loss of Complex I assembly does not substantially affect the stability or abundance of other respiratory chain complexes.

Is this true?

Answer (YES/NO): YES